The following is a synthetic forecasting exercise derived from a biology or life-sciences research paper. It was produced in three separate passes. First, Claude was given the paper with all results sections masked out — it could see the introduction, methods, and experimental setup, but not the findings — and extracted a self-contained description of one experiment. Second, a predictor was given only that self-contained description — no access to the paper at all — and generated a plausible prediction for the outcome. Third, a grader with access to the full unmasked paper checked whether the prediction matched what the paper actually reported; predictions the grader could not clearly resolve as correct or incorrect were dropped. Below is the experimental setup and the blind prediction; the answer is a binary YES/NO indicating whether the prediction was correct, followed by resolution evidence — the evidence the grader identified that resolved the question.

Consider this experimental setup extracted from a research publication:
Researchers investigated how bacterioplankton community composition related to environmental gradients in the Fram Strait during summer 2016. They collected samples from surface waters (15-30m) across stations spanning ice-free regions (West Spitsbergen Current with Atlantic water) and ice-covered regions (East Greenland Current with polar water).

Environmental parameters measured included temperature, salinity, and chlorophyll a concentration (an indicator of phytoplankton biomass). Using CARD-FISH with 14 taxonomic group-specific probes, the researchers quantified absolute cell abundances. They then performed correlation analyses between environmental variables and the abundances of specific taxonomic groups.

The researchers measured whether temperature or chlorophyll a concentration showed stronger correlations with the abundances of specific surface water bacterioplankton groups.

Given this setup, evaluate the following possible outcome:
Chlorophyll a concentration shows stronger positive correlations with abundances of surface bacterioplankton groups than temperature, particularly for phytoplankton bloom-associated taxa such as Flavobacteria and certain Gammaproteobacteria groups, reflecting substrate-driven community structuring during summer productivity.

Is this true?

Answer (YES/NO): NO